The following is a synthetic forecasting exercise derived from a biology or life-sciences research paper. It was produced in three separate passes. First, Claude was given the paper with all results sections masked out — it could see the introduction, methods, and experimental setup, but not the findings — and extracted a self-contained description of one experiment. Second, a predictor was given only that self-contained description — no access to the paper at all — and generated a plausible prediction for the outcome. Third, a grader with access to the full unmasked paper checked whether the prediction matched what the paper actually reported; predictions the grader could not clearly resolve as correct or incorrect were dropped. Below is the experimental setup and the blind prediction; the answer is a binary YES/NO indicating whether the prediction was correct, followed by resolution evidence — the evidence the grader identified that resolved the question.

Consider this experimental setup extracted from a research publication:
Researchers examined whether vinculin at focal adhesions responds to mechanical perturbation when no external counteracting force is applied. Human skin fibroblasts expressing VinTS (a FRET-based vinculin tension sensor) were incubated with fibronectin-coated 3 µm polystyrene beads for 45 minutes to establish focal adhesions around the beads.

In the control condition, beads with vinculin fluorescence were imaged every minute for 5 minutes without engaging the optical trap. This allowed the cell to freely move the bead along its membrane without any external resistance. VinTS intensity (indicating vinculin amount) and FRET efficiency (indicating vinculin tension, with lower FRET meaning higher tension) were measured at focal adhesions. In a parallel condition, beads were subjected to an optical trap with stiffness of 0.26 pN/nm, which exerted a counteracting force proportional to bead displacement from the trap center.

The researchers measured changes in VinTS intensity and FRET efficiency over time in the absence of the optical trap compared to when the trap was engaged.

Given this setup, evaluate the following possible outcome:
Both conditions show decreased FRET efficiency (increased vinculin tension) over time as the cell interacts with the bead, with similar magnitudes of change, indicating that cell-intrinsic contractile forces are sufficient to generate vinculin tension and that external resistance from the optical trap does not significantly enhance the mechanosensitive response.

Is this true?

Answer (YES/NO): NO